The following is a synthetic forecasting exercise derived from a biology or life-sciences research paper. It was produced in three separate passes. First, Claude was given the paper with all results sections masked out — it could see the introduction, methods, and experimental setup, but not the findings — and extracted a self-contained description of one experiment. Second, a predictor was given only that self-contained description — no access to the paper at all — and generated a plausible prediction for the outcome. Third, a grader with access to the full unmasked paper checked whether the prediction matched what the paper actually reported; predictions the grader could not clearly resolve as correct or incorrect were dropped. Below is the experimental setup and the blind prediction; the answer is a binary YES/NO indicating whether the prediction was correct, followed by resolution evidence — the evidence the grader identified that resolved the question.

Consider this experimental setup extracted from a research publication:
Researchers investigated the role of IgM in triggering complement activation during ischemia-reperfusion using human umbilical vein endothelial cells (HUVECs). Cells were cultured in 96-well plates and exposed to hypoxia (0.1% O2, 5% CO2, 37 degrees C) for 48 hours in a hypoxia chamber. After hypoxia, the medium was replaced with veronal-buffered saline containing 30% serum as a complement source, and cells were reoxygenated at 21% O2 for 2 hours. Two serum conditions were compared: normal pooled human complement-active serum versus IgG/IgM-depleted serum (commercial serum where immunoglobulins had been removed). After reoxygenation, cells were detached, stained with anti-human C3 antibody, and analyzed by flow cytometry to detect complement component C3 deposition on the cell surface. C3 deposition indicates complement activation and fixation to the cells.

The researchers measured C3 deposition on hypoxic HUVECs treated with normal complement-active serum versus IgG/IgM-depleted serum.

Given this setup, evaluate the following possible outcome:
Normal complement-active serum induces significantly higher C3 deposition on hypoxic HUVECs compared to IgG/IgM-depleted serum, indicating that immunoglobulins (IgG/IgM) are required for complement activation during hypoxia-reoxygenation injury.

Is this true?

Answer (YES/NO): YES